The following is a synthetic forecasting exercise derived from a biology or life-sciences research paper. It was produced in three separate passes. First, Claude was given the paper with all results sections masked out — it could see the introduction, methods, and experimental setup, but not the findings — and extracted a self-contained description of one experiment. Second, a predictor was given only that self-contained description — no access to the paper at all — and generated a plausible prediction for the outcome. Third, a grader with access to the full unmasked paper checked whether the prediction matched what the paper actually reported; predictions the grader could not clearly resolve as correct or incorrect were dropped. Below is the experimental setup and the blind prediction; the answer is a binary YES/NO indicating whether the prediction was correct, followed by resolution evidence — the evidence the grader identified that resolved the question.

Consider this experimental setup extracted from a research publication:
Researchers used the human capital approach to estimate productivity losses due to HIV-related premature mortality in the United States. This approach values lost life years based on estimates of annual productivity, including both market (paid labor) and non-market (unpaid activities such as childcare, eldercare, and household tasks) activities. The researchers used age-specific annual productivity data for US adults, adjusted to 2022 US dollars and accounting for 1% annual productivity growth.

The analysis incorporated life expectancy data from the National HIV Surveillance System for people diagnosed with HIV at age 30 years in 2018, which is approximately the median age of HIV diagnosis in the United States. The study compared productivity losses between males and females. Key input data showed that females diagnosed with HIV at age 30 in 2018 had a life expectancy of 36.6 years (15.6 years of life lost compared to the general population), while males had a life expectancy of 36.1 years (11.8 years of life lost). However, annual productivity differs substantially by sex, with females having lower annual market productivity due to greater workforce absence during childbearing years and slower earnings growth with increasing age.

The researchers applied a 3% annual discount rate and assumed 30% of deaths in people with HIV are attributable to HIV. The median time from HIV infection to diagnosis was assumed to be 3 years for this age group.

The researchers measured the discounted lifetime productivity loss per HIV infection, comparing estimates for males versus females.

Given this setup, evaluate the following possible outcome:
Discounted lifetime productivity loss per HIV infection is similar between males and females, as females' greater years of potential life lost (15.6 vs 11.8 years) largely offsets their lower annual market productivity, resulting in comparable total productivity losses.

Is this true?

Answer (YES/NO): YES